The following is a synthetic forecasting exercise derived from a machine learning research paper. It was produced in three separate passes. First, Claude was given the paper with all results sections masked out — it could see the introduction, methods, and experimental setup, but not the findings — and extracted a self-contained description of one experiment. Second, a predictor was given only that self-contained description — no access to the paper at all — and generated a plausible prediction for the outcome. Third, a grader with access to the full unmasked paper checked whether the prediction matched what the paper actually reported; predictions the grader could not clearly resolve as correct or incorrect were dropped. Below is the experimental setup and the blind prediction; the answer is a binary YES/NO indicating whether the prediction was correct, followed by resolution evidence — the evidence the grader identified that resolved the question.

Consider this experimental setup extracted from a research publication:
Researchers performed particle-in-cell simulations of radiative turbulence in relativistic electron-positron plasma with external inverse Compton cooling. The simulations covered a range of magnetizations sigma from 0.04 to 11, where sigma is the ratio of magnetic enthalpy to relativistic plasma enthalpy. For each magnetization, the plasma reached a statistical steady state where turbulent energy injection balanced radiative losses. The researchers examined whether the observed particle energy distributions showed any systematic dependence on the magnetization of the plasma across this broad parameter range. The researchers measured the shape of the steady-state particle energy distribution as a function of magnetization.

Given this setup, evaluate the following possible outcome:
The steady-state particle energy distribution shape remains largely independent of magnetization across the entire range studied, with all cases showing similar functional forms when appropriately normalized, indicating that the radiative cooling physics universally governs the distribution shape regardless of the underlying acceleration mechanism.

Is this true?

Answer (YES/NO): NO